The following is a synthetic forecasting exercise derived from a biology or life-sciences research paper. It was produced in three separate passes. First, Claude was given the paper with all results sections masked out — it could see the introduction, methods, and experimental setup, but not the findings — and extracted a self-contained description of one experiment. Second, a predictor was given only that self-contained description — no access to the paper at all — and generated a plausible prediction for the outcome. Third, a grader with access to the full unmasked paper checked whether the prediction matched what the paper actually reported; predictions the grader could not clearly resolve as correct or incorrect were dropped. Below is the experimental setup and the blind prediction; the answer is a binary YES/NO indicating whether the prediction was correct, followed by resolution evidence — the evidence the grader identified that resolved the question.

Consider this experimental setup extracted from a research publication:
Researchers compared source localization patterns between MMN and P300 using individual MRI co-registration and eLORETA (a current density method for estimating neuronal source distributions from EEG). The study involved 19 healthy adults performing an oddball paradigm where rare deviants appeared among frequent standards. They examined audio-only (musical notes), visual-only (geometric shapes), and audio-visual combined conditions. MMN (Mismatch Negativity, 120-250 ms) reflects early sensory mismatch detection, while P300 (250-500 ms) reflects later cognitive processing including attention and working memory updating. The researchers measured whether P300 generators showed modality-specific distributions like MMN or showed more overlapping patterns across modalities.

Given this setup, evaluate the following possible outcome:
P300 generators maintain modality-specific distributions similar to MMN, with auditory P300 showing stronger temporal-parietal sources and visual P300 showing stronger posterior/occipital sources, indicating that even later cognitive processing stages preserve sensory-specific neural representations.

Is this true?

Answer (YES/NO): NO